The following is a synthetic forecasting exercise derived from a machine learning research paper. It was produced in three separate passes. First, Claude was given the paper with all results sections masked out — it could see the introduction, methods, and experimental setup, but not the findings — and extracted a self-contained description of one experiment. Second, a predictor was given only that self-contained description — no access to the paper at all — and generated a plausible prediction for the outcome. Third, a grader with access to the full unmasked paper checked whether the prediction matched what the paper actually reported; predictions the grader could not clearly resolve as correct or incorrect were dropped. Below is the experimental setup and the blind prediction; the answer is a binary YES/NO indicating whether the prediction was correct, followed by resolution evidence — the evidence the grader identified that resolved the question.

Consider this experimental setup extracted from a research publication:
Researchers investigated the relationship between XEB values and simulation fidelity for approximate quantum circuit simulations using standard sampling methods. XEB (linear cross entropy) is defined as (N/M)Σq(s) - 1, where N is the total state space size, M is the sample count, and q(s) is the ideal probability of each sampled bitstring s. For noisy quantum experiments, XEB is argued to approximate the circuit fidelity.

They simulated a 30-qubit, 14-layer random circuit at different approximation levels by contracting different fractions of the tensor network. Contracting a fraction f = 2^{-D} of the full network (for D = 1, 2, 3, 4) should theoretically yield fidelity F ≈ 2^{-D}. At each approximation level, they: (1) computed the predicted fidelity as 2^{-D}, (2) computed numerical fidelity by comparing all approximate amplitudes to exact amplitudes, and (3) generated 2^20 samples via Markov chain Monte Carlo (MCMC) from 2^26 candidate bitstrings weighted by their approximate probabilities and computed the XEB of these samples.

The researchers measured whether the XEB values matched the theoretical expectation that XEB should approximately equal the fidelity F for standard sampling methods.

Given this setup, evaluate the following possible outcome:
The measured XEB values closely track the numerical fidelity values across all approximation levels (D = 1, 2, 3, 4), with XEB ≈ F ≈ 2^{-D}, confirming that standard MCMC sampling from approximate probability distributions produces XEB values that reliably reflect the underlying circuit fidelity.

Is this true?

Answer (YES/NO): YES